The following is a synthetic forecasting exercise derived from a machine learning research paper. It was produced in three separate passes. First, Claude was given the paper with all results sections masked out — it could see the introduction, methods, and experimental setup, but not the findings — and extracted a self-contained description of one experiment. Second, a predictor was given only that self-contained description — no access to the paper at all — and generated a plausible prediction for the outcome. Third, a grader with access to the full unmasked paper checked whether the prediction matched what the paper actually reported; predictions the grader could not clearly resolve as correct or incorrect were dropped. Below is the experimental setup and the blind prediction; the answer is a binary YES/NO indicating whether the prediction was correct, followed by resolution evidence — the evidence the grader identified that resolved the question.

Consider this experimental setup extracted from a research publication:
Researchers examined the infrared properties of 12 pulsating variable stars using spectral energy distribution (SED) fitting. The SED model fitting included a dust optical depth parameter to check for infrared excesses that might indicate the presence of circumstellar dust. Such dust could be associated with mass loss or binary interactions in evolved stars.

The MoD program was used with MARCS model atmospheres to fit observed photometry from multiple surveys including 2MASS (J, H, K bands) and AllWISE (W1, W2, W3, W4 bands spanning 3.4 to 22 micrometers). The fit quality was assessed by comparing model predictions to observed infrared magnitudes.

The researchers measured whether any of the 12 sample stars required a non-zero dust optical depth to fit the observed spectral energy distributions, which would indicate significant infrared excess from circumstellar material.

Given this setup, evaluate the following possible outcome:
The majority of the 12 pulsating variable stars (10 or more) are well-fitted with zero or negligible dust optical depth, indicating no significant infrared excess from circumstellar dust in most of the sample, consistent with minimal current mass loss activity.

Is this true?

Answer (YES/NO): YES